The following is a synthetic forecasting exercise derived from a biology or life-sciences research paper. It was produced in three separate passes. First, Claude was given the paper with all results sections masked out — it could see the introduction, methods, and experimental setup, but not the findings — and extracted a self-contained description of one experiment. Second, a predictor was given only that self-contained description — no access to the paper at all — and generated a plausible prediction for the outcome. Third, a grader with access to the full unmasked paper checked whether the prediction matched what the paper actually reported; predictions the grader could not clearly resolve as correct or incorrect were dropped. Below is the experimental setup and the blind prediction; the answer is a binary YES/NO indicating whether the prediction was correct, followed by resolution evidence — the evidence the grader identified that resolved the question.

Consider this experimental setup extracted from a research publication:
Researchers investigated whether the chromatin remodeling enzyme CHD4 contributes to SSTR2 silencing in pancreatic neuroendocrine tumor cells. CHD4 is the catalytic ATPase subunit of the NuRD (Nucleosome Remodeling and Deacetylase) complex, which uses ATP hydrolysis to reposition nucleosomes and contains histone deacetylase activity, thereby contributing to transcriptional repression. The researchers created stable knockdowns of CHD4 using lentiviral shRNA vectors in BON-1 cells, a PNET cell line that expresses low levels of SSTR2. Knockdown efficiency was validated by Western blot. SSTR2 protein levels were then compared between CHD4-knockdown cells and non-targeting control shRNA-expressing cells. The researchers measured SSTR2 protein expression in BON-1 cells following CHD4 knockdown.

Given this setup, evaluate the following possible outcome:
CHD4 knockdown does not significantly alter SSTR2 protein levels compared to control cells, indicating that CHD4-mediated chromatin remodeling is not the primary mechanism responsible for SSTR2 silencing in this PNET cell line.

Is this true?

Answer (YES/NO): NO